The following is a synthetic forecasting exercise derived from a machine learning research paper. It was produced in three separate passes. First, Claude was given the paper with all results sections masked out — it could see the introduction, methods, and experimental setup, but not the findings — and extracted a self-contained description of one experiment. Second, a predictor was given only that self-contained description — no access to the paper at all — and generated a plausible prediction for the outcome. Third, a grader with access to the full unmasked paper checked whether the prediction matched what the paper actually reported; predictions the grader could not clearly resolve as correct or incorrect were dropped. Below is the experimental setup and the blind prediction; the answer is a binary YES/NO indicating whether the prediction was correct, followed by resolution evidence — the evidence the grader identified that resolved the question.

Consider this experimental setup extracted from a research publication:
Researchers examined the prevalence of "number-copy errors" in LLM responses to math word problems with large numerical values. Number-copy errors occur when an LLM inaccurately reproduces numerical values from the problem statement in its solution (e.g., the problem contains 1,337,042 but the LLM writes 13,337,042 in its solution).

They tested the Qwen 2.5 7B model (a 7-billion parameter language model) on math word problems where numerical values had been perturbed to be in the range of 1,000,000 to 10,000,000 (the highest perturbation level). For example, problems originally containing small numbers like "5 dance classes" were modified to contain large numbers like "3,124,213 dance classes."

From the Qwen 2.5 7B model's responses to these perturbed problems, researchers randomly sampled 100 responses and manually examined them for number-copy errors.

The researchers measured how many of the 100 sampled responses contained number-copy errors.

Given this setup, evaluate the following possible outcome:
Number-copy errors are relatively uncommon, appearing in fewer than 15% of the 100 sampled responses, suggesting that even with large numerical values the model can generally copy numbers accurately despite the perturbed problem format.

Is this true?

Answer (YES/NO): YES